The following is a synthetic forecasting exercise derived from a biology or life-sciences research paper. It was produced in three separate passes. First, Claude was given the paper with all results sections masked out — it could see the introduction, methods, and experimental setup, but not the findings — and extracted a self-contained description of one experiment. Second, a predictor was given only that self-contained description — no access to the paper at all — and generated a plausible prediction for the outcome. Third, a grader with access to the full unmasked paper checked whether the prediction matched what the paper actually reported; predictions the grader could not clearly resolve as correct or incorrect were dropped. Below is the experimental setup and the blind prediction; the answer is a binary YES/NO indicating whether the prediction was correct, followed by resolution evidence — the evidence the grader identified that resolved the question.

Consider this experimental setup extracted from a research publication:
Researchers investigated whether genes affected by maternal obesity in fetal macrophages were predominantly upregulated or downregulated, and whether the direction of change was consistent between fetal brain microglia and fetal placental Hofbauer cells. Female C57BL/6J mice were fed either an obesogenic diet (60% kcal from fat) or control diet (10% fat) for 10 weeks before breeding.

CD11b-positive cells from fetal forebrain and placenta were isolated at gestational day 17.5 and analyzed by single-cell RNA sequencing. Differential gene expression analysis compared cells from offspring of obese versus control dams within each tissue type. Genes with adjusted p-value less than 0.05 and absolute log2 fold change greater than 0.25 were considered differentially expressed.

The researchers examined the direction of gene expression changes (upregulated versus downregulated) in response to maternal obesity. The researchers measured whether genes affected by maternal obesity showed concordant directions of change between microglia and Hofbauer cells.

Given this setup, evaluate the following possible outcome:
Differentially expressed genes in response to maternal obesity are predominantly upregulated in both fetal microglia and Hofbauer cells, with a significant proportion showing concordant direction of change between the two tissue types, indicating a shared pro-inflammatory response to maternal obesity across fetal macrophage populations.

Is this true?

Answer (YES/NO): NO